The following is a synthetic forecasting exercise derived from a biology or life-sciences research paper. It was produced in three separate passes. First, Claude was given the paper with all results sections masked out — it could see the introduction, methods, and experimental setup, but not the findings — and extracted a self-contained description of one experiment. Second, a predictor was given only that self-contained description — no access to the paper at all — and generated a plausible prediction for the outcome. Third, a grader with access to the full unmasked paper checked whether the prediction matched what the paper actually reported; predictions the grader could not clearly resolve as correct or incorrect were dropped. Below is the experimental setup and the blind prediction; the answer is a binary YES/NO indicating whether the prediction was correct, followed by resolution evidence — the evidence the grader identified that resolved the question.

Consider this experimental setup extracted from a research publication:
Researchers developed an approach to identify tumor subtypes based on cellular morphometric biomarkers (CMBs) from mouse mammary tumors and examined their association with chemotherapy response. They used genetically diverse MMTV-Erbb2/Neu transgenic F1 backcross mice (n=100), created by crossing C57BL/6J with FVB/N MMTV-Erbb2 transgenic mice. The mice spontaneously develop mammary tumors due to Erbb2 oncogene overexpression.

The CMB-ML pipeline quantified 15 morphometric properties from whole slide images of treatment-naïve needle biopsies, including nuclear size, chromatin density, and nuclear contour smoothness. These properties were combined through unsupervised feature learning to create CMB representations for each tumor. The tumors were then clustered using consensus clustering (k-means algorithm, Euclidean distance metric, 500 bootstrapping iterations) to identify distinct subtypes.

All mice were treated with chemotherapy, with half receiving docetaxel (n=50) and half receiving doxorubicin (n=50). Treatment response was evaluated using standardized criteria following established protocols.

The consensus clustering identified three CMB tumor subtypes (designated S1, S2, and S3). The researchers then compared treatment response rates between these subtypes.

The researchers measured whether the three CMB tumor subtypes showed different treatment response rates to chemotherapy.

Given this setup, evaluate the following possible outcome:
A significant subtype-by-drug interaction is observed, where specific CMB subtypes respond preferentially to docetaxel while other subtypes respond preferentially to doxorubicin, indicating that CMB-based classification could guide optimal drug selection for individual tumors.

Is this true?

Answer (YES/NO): NO